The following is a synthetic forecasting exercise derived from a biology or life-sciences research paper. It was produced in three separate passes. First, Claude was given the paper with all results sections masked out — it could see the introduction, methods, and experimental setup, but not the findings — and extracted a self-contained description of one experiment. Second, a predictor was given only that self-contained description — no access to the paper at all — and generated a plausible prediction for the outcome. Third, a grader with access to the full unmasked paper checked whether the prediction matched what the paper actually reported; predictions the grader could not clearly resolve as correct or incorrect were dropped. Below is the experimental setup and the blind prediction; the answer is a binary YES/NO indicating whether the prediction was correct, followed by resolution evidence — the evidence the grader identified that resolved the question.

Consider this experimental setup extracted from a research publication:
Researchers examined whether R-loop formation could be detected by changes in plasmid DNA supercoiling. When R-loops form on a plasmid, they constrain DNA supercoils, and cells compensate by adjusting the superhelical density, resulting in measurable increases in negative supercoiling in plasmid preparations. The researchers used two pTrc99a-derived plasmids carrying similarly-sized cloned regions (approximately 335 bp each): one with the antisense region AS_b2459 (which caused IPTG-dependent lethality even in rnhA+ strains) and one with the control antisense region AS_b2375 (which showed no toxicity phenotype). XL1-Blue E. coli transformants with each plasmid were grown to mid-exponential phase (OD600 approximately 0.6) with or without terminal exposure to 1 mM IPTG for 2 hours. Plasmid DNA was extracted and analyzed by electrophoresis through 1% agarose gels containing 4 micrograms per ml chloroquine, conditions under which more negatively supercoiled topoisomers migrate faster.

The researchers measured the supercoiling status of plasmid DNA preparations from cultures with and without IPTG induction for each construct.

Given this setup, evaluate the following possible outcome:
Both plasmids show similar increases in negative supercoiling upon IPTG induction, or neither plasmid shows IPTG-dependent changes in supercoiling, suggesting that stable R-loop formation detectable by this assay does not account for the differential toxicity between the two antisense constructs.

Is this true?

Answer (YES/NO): NO